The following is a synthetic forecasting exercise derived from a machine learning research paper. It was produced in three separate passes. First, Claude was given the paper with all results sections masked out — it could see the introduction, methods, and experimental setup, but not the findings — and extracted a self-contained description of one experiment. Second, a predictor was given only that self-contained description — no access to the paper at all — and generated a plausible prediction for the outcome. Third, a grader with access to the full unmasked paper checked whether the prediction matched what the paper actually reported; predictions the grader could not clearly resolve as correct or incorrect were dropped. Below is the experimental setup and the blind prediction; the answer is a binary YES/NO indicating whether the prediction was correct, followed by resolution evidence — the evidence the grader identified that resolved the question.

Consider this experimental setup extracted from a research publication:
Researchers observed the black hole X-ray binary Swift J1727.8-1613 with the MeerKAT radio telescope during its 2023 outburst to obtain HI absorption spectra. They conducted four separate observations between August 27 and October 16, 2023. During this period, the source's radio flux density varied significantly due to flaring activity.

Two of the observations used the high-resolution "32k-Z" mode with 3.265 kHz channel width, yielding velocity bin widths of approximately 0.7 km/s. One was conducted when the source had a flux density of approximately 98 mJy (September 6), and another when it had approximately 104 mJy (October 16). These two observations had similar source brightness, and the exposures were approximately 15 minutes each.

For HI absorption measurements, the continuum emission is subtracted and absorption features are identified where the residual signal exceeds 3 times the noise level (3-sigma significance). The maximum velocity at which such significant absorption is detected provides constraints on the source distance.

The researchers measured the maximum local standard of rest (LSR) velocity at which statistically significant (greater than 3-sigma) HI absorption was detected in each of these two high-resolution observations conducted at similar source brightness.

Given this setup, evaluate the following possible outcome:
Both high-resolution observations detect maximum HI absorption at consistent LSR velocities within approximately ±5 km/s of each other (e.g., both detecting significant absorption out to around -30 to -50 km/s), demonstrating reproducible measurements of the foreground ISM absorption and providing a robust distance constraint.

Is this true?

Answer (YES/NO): NO